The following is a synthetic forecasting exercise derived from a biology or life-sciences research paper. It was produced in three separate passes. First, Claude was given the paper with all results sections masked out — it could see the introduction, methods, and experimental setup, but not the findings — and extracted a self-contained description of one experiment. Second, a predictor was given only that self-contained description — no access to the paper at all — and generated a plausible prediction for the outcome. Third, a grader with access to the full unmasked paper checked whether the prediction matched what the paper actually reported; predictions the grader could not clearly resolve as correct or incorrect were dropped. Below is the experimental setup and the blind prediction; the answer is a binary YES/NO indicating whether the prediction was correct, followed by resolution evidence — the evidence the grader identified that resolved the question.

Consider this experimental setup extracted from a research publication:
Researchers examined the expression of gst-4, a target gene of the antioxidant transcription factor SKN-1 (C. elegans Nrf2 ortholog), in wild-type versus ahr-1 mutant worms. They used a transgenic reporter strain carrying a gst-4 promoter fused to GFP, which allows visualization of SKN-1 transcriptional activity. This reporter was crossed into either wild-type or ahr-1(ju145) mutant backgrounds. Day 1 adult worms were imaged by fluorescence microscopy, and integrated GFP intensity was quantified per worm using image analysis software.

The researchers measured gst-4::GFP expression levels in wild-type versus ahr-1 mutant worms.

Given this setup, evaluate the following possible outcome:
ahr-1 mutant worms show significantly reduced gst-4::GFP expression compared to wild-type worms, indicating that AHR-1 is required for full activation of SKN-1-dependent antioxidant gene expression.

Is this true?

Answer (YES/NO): NO